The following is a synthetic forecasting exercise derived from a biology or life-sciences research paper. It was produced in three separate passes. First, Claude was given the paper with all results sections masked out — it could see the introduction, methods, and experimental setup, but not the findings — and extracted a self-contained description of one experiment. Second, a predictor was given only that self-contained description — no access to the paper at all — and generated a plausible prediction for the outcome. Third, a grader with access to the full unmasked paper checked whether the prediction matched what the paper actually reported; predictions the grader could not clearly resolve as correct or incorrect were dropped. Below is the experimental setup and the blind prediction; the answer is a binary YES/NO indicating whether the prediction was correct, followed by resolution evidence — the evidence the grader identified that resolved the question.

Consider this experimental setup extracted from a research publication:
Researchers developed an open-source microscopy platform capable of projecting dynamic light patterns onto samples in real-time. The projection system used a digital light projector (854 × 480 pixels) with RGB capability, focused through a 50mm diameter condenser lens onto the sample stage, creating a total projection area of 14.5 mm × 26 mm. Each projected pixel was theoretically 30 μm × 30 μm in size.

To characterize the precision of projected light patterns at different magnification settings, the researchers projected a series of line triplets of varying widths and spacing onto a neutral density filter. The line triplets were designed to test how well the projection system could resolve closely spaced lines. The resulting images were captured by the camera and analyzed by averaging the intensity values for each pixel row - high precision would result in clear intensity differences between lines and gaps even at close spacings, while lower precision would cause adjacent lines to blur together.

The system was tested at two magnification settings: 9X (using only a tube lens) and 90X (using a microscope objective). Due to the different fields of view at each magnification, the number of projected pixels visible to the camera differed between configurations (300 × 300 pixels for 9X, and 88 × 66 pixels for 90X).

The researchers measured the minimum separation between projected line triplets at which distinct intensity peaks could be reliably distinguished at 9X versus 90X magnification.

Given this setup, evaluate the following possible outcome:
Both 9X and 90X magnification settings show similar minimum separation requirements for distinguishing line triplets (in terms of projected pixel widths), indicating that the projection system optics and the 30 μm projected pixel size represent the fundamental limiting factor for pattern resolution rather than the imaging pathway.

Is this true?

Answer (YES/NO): NO